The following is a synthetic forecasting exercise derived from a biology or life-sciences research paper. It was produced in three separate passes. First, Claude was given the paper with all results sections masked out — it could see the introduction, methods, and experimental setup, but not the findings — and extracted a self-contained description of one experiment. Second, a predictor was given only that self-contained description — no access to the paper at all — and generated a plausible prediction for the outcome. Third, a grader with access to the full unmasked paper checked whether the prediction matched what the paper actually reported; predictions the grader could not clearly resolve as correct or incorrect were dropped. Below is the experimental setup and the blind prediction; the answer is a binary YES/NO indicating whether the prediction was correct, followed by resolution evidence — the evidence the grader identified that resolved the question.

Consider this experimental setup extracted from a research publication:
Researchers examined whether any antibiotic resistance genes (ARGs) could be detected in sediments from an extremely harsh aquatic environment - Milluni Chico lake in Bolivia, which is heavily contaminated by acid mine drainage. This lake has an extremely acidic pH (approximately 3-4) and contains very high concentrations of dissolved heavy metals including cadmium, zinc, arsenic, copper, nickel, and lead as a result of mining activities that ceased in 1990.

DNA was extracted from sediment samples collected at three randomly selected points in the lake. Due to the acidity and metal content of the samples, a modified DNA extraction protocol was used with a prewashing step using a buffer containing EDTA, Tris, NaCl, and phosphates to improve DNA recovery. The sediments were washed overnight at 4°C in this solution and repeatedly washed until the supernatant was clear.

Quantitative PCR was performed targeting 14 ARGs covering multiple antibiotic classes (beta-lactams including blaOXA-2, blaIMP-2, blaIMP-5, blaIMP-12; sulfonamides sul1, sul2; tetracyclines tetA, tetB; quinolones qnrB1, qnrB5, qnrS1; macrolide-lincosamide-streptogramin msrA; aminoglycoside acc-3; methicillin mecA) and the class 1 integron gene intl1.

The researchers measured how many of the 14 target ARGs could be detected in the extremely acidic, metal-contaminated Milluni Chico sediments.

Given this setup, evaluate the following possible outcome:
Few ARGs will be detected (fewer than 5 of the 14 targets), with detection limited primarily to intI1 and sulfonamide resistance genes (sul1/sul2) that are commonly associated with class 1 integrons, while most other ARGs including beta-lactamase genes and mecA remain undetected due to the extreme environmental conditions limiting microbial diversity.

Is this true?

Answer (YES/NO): NO